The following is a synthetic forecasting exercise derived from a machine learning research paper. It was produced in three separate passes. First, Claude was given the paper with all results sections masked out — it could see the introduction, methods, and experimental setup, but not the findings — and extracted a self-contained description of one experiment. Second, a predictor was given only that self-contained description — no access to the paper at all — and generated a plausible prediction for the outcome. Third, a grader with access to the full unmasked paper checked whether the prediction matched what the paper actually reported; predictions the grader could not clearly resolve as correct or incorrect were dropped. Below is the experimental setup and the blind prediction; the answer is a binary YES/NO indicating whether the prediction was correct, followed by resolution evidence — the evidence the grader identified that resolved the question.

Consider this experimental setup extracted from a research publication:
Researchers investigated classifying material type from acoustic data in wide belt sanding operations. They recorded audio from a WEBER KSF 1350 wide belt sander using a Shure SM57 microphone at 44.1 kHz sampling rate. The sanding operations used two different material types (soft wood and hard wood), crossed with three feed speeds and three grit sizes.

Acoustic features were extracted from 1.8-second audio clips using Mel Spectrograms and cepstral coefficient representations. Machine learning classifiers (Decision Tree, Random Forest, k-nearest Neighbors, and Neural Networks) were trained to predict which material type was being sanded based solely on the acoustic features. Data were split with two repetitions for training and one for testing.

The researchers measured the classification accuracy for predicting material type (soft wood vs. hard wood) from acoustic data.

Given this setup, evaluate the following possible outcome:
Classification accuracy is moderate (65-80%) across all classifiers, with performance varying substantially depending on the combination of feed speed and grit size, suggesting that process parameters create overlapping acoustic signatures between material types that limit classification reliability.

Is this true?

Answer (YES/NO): NO